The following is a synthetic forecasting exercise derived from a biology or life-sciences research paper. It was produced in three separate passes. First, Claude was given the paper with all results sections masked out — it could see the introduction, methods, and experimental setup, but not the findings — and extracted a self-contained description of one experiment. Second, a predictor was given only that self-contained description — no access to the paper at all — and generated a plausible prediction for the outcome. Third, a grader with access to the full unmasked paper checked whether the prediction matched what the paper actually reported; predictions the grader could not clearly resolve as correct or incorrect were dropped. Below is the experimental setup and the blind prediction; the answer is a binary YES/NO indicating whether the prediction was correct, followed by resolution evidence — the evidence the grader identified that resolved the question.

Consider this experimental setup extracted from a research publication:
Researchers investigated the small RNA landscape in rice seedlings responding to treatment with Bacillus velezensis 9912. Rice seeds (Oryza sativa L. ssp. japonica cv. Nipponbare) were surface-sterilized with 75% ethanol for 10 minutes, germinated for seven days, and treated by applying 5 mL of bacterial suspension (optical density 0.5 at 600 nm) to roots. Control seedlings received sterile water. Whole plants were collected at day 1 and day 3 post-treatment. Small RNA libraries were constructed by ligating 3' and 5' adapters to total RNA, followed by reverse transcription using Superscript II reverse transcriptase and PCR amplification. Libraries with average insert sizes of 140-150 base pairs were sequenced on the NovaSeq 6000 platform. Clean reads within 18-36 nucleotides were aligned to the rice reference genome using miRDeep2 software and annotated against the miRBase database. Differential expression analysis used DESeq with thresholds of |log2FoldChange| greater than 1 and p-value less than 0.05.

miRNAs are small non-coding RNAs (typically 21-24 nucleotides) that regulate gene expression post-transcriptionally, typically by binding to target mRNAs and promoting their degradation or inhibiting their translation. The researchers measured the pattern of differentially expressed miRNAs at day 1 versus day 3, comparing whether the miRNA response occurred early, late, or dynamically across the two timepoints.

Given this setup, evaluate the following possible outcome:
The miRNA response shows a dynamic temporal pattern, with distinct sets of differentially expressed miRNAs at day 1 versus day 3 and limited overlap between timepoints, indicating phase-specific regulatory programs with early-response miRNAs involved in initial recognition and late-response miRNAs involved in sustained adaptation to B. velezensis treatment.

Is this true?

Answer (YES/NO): NO